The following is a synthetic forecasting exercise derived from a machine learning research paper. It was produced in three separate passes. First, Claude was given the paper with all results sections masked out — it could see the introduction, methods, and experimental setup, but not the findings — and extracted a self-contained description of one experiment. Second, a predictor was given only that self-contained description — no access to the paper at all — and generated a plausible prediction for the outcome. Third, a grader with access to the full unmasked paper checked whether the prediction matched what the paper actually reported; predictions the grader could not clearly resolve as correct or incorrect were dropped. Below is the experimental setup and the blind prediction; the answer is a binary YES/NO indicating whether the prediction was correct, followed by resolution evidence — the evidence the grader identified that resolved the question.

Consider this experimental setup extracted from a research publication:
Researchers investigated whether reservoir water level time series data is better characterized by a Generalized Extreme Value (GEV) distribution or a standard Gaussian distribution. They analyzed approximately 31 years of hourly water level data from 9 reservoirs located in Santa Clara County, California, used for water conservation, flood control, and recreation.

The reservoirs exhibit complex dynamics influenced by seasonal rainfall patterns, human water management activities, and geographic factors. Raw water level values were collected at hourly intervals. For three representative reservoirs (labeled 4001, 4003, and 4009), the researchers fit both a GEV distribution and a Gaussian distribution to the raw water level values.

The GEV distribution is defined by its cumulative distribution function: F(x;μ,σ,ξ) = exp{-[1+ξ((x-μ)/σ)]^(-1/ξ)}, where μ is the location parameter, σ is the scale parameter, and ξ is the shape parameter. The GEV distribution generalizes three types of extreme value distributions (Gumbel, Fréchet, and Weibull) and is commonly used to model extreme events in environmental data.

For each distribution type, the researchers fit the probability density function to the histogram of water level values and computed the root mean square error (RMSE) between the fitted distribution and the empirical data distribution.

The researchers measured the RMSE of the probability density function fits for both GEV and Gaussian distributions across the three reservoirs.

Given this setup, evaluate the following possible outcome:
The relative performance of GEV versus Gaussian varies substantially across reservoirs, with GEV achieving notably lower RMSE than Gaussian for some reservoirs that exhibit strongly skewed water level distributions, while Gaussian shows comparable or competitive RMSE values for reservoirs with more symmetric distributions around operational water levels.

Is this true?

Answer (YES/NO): NO